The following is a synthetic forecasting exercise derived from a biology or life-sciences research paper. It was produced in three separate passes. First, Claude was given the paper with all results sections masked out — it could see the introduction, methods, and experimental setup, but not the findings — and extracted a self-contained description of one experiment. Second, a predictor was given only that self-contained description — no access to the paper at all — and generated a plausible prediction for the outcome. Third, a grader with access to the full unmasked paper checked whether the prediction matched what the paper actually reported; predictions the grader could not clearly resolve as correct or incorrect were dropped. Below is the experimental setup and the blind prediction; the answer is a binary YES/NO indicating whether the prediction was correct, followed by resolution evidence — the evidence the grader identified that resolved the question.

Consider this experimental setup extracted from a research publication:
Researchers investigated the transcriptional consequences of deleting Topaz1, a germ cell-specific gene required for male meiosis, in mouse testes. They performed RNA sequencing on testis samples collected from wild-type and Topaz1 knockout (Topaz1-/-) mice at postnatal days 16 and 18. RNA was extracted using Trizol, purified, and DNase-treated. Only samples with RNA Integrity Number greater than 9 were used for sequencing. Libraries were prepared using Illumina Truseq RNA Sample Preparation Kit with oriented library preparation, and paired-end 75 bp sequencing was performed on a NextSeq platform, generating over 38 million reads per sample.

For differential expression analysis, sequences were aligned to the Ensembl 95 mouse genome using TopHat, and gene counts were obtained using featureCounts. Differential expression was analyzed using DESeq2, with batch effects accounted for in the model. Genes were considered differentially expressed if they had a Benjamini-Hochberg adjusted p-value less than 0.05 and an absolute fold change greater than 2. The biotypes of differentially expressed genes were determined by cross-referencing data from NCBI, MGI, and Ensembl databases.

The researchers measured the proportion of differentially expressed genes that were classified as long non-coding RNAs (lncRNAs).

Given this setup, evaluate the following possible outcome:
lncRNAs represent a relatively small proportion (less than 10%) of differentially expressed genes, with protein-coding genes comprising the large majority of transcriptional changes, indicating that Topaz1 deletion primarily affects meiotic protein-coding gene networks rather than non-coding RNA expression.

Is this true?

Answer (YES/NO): NO